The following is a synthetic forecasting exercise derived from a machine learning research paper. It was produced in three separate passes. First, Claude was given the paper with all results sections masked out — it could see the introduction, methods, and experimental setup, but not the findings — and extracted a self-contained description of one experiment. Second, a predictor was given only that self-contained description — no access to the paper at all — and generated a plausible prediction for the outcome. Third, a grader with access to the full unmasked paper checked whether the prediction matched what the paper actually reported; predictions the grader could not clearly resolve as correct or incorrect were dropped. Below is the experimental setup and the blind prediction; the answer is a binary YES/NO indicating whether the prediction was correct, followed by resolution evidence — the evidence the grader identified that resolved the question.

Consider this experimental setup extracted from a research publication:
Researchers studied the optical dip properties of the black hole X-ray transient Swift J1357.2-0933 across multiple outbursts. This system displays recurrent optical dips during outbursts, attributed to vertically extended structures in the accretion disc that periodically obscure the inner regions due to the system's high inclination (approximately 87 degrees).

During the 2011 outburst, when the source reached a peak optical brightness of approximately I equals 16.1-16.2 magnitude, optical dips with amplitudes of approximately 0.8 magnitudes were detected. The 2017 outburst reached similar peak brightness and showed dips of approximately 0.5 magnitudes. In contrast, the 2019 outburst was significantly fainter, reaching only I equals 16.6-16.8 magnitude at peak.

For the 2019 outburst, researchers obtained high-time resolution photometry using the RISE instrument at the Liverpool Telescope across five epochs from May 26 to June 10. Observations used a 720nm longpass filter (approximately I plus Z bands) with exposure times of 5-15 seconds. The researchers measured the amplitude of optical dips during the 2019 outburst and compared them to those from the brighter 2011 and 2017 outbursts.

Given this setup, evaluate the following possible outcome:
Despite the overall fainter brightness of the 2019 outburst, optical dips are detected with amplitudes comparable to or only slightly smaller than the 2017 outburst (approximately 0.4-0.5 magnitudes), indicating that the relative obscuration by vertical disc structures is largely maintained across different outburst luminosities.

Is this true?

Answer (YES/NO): NO